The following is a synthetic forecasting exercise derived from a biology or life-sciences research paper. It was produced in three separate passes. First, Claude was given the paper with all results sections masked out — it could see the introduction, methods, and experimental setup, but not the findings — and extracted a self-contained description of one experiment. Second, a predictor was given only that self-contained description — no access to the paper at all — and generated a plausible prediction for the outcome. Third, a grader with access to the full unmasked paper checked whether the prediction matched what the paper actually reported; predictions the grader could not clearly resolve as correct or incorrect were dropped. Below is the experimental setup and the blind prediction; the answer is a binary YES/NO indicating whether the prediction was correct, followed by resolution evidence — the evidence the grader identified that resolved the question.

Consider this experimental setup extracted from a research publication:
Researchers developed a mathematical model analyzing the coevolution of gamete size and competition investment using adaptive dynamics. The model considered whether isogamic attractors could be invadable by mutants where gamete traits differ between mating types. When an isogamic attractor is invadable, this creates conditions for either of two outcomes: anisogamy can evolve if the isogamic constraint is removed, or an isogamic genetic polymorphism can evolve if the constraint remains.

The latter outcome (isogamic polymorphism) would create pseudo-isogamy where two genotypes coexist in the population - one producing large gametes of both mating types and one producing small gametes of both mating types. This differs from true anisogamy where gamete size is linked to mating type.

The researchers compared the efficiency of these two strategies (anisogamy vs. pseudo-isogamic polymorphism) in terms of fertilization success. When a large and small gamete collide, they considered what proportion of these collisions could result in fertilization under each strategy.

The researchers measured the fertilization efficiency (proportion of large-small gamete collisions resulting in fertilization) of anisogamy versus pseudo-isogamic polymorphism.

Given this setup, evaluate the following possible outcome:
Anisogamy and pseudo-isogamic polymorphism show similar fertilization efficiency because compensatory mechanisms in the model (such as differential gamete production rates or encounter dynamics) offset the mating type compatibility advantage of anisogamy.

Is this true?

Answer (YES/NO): NO